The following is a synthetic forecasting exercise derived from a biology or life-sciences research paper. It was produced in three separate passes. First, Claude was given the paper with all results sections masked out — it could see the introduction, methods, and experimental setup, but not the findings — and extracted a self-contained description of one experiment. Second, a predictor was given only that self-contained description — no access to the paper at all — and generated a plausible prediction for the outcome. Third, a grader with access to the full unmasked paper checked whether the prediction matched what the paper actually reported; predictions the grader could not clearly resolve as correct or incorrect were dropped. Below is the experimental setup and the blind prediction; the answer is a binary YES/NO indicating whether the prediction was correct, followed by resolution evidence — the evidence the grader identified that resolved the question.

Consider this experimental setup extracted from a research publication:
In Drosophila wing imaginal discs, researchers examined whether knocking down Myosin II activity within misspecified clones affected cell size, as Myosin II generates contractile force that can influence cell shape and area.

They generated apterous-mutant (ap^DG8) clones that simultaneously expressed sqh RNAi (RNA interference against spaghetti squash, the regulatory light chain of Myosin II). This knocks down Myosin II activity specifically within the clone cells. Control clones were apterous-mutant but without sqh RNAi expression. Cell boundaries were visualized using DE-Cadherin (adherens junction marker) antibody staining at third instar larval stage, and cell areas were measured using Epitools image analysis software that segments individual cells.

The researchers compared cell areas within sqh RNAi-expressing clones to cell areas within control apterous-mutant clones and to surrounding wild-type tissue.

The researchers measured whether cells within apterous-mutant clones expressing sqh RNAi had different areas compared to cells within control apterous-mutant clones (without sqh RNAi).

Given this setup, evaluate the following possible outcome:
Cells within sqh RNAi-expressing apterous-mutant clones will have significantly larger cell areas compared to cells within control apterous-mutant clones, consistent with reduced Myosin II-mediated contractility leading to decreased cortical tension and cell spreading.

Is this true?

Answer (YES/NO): NO